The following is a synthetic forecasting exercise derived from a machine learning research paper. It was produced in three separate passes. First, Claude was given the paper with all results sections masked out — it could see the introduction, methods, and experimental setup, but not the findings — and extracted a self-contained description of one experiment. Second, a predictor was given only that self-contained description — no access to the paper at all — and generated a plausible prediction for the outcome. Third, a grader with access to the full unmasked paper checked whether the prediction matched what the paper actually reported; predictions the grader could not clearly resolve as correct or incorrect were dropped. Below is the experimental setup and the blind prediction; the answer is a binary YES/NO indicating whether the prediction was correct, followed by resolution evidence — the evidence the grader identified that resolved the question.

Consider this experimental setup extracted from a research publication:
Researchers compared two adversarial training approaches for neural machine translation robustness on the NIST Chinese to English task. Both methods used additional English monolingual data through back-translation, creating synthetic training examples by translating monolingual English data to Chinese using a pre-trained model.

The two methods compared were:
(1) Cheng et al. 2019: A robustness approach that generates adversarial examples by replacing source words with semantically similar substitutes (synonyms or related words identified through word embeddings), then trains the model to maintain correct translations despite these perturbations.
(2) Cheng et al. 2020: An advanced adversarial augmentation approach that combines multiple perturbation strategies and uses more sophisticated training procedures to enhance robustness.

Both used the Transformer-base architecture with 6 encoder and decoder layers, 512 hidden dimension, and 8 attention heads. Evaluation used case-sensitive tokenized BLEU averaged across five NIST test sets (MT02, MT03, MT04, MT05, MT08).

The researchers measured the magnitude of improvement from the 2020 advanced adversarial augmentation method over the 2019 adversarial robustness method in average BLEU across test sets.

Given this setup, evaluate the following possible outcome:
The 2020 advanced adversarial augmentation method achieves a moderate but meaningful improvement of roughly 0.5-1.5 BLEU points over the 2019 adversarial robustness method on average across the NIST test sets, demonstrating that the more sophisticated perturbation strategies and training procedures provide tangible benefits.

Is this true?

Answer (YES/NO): NO